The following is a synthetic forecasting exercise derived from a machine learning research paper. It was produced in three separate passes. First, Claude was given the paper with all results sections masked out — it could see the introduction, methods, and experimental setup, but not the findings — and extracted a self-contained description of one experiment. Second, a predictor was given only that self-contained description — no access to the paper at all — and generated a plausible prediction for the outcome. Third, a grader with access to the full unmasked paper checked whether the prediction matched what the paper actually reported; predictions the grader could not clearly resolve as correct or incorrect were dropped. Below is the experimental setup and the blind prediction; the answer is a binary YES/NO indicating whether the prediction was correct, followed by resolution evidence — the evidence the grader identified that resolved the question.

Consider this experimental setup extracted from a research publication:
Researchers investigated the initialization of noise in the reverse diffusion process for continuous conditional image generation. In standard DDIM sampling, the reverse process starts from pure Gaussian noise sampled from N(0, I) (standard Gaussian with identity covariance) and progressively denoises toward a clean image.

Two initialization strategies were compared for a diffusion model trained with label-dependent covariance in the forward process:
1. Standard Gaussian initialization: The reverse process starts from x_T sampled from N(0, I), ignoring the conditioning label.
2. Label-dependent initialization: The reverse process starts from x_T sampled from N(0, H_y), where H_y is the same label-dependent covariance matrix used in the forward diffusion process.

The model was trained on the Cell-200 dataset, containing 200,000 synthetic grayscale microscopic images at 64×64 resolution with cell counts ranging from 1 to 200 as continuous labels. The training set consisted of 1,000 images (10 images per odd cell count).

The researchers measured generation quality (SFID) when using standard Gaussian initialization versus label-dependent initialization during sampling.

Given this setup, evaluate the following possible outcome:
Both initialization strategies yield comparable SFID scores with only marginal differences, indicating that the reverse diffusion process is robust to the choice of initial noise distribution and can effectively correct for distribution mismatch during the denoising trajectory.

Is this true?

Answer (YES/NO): YES